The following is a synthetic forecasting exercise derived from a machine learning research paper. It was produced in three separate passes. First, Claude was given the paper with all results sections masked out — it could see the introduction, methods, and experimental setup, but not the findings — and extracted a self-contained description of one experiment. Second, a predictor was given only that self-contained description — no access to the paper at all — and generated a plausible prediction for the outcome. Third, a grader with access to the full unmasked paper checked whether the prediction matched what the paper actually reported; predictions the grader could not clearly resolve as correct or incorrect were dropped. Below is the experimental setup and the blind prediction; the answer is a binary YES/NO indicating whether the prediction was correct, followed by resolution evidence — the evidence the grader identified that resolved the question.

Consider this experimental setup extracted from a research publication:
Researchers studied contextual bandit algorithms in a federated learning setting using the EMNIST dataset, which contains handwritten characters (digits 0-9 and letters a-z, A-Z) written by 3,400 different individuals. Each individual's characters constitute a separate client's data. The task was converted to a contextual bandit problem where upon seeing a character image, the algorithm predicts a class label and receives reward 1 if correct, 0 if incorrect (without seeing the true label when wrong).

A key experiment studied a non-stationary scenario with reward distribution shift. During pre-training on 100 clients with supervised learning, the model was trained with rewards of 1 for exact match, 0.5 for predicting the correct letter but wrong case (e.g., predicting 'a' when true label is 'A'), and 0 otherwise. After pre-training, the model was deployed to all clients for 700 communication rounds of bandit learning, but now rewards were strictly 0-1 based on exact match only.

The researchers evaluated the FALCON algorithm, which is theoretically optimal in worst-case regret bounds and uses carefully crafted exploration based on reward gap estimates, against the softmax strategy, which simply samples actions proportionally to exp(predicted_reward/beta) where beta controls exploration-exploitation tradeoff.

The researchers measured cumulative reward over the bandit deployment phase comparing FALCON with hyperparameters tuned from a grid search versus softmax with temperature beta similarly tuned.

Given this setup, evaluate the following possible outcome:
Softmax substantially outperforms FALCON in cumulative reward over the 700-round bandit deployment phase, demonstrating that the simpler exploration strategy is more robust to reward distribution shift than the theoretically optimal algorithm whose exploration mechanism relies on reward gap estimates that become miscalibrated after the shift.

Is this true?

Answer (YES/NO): NO